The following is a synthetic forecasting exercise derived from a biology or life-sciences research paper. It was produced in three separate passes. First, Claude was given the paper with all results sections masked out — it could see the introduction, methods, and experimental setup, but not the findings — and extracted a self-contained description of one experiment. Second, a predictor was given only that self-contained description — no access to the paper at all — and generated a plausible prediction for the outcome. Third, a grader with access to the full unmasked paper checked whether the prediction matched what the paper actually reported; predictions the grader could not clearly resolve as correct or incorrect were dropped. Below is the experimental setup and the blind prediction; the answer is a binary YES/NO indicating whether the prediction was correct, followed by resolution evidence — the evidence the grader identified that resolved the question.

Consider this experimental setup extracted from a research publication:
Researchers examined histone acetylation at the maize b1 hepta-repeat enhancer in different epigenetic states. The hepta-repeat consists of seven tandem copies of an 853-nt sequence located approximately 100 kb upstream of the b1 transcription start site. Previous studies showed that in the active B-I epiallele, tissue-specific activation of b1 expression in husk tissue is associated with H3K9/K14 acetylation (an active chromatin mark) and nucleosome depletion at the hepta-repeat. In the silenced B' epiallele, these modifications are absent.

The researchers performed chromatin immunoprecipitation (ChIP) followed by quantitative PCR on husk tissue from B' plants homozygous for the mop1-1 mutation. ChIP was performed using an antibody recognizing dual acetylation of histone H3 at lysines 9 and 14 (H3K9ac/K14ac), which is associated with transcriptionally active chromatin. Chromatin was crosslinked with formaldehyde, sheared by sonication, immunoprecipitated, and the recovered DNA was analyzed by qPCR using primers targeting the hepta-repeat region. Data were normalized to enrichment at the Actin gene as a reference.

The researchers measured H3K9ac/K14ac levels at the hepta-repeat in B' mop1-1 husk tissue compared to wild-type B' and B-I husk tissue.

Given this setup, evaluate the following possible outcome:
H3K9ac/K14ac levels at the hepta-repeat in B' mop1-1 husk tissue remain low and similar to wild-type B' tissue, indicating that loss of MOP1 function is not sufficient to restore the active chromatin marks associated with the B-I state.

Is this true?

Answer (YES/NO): NO